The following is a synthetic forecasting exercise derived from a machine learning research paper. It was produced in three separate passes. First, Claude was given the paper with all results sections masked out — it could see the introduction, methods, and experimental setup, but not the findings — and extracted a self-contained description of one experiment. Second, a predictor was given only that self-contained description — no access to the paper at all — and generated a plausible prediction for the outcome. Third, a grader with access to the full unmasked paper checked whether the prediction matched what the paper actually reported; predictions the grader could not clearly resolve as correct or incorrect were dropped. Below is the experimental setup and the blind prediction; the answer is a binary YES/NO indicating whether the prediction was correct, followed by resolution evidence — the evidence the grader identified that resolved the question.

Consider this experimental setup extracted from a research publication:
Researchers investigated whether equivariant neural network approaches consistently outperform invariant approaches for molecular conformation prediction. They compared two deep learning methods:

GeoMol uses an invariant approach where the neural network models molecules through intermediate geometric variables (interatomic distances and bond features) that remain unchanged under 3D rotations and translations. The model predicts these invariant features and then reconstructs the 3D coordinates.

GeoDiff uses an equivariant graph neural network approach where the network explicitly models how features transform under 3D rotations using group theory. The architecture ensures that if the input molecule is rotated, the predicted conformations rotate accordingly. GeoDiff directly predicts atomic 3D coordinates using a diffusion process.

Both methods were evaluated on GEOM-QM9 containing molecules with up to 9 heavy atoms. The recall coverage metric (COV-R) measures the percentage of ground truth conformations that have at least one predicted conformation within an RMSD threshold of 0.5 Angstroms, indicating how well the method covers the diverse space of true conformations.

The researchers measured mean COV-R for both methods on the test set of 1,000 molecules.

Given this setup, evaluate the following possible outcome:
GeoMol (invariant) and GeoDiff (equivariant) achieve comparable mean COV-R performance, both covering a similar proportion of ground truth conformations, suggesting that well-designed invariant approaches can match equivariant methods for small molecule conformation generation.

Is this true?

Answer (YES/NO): NO